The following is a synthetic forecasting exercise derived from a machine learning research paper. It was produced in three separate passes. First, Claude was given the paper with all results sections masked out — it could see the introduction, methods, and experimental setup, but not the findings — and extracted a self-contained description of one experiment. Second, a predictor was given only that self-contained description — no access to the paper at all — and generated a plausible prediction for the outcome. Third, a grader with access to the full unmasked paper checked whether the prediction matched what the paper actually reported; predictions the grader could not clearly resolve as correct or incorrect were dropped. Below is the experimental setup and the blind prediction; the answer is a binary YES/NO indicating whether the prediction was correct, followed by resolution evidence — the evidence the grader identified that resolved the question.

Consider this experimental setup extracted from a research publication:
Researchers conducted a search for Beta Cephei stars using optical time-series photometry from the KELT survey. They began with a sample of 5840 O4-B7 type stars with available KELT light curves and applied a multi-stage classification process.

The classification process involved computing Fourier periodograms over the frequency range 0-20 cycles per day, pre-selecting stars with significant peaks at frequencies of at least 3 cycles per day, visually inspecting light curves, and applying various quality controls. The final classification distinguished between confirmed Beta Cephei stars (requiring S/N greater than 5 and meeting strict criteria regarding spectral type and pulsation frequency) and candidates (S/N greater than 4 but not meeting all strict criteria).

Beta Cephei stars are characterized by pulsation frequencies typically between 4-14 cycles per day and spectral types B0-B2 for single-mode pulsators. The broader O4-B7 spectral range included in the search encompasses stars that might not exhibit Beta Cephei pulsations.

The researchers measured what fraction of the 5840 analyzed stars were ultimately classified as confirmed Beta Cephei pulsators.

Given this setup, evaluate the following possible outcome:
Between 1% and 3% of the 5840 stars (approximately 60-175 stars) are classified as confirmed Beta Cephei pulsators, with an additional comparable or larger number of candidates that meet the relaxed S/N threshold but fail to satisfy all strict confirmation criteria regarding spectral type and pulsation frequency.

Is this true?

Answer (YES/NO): YES